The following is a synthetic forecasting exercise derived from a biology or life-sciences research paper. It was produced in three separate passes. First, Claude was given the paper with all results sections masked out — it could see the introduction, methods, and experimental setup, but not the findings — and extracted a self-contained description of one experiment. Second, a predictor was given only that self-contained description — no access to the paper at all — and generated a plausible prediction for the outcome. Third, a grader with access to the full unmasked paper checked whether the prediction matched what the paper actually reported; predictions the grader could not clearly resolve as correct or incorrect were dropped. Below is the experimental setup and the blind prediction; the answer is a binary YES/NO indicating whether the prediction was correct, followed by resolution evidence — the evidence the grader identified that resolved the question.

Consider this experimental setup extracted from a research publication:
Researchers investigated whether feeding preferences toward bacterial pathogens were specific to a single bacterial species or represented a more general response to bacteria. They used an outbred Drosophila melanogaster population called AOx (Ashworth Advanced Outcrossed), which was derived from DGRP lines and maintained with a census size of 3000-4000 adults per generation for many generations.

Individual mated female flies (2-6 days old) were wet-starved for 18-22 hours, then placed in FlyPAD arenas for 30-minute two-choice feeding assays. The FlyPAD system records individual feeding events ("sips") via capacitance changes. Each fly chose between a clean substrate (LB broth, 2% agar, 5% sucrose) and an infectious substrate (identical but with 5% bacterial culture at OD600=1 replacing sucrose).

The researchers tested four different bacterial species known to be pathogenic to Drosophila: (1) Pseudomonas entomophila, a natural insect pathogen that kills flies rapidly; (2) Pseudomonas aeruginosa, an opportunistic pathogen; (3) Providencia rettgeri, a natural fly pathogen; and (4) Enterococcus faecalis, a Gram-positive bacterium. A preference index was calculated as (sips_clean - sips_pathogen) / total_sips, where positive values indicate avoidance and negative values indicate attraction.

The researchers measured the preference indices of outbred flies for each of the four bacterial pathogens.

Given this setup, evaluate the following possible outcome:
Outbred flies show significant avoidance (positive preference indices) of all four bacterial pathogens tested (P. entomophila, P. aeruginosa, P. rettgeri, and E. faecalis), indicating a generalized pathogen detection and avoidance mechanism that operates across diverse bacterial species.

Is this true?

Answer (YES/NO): NO